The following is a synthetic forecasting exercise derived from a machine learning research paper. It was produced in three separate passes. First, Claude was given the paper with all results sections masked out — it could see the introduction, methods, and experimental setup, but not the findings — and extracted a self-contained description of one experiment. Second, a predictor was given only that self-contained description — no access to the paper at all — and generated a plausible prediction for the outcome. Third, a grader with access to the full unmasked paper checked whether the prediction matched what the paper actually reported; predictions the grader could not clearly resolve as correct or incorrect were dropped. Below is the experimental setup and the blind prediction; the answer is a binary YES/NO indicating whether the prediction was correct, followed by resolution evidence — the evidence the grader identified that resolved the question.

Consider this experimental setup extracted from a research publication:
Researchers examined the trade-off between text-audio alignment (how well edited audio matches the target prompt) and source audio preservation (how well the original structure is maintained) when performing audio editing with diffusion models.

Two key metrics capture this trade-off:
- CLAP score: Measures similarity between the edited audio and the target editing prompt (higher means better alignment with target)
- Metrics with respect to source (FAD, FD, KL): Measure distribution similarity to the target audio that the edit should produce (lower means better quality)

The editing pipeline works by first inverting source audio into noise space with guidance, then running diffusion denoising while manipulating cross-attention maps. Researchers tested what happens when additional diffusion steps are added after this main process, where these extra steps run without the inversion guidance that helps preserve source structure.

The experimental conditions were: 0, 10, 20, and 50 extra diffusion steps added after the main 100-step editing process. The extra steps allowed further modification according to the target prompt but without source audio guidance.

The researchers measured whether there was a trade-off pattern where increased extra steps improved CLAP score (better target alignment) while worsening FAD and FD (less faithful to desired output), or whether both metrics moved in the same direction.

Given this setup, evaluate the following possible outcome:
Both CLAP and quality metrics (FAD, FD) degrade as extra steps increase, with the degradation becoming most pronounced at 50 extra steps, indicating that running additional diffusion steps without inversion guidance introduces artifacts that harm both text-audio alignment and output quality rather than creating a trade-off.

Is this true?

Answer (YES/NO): NO